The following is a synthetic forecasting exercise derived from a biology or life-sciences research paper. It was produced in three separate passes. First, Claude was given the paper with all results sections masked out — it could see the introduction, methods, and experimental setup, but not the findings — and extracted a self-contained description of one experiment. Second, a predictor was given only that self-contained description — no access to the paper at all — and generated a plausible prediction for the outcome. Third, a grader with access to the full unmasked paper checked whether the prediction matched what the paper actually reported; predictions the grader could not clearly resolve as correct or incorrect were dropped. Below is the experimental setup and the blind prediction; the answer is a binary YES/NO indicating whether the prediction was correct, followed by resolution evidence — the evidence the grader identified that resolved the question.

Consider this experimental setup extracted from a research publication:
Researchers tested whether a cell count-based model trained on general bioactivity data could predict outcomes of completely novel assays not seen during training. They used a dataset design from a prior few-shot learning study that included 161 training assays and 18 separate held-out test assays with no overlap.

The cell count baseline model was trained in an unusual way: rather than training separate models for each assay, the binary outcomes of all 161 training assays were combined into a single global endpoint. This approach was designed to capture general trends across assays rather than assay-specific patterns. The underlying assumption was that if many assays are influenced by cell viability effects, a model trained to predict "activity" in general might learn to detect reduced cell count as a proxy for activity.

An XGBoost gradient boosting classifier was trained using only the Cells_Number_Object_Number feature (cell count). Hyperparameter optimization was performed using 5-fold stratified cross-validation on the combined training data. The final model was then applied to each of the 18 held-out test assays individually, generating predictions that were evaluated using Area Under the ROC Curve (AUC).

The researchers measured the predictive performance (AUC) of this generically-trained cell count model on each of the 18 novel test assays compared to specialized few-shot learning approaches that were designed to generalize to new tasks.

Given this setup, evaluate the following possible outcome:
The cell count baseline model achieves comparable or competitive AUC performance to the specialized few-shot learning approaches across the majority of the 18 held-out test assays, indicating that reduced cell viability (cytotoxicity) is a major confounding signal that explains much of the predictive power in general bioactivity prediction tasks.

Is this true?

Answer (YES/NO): YES